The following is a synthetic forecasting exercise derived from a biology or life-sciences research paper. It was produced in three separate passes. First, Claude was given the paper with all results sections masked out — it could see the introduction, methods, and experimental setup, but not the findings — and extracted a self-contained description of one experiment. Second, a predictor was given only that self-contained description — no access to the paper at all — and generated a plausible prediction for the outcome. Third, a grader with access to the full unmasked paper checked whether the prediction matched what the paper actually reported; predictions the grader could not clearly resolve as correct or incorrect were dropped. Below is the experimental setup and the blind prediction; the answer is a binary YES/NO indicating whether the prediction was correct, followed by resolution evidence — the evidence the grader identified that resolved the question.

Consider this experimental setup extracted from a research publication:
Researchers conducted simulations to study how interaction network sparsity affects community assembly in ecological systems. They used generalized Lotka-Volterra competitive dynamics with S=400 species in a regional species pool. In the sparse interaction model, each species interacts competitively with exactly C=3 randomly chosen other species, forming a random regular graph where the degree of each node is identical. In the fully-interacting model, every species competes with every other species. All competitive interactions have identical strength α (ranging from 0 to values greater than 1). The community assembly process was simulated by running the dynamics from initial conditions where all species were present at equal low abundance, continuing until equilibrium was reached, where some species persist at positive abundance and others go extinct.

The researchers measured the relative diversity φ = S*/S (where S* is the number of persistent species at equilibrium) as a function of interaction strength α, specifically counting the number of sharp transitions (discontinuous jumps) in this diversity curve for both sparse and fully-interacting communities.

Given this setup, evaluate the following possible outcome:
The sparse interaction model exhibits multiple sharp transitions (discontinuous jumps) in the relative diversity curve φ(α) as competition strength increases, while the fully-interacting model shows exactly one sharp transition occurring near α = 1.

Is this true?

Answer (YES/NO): YES